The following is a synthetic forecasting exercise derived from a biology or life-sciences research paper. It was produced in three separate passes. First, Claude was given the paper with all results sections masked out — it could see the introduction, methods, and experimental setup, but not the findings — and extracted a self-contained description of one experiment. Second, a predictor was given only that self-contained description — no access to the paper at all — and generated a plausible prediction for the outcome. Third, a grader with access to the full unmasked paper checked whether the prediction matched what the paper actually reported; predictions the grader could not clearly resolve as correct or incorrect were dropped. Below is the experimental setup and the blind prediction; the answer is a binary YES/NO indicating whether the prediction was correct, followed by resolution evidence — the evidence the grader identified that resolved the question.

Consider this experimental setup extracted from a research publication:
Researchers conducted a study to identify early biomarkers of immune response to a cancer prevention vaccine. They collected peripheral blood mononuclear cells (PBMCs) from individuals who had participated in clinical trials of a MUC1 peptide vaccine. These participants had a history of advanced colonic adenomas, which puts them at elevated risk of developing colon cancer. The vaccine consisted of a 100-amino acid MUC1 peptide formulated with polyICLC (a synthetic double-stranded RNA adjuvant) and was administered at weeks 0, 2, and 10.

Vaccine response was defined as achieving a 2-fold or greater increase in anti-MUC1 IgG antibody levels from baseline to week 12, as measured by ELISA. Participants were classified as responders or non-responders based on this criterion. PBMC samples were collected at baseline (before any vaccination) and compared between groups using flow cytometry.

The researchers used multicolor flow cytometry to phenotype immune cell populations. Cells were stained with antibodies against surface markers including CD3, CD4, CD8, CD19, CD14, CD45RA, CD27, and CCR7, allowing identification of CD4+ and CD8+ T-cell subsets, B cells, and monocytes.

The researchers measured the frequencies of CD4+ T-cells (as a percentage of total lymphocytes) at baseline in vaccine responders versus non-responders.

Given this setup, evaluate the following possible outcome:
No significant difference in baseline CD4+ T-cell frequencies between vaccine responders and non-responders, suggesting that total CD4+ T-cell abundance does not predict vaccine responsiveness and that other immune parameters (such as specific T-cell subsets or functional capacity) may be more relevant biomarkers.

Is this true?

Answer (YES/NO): NO